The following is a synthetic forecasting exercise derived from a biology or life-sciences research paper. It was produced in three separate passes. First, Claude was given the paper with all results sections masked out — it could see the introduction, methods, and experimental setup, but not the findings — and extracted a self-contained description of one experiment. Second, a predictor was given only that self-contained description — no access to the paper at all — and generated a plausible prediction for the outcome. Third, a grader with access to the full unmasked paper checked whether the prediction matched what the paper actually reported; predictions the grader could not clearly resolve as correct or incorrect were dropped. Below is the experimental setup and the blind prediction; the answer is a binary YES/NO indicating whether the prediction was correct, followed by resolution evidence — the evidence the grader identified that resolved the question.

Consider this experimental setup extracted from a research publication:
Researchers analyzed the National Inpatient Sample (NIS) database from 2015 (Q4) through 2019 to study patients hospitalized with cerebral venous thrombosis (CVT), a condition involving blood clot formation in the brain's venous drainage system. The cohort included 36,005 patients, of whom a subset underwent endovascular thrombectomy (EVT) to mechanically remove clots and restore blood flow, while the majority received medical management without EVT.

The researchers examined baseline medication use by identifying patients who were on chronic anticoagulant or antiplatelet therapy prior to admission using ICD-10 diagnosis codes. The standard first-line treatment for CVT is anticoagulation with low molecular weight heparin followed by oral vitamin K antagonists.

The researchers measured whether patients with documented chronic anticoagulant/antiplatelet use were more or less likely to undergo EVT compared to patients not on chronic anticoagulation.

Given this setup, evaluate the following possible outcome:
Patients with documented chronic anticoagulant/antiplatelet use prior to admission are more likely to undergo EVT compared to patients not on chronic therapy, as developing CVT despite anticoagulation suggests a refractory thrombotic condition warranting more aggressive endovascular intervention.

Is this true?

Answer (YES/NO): NO